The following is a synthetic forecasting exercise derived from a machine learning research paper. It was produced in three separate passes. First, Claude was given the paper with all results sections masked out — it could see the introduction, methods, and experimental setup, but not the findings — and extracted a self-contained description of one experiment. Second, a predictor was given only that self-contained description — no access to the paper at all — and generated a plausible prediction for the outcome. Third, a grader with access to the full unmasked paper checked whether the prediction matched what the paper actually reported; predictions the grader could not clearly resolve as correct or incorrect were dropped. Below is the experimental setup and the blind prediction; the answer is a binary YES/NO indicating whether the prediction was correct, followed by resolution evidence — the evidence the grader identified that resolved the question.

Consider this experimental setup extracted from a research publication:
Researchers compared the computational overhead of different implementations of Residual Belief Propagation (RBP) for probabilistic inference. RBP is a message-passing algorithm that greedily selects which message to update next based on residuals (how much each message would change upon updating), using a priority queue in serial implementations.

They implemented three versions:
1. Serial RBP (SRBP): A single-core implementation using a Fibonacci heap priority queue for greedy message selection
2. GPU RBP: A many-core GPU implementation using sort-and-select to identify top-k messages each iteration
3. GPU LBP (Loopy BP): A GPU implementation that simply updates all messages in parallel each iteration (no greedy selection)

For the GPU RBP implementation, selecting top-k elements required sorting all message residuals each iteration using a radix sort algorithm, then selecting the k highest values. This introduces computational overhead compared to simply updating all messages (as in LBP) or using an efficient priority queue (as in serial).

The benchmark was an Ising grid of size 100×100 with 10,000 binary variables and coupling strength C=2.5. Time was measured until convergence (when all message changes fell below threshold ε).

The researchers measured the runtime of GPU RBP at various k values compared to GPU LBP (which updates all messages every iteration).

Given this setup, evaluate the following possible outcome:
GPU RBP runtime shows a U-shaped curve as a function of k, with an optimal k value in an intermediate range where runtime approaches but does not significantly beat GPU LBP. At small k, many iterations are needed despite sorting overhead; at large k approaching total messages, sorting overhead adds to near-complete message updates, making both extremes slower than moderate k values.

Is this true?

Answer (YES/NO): NO